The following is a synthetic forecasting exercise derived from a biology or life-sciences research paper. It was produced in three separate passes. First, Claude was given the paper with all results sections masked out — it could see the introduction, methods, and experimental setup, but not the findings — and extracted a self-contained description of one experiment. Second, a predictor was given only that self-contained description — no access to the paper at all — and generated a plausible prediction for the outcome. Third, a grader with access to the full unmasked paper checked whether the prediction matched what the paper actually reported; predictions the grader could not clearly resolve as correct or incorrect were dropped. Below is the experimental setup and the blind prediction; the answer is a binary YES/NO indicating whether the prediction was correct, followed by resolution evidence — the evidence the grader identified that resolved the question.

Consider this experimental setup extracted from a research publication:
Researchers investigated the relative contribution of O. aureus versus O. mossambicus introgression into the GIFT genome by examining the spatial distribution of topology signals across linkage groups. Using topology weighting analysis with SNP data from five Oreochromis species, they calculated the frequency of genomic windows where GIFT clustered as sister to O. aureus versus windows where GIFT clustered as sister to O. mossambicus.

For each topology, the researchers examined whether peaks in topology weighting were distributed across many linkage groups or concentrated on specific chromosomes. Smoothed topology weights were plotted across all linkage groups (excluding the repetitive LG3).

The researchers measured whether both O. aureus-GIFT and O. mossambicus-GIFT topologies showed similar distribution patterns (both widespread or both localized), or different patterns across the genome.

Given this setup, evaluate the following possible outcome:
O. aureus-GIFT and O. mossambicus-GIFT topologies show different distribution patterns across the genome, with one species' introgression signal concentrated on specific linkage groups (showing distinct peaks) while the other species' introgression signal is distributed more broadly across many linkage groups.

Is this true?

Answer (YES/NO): YES